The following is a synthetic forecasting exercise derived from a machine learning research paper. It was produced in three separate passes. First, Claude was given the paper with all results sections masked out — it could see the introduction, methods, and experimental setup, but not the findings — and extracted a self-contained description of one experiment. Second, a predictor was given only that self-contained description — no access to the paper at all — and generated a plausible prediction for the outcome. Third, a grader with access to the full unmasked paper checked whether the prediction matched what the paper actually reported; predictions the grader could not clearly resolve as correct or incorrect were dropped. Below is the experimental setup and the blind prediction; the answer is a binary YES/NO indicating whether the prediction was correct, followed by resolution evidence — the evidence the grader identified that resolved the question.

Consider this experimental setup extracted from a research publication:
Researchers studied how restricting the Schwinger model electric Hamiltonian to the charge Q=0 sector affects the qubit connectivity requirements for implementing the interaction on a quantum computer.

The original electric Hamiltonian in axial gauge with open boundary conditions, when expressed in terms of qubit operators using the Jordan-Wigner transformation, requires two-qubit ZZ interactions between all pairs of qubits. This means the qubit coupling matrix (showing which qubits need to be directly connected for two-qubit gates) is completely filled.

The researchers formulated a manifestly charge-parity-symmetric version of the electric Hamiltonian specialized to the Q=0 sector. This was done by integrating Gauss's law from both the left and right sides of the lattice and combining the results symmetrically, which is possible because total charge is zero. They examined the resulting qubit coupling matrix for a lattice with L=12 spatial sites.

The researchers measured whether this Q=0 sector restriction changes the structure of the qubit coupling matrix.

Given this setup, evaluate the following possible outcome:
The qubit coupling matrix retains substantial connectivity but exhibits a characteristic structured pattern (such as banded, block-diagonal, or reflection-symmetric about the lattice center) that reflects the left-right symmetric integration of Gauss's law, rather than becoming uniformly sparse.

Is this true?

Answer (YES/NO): YES